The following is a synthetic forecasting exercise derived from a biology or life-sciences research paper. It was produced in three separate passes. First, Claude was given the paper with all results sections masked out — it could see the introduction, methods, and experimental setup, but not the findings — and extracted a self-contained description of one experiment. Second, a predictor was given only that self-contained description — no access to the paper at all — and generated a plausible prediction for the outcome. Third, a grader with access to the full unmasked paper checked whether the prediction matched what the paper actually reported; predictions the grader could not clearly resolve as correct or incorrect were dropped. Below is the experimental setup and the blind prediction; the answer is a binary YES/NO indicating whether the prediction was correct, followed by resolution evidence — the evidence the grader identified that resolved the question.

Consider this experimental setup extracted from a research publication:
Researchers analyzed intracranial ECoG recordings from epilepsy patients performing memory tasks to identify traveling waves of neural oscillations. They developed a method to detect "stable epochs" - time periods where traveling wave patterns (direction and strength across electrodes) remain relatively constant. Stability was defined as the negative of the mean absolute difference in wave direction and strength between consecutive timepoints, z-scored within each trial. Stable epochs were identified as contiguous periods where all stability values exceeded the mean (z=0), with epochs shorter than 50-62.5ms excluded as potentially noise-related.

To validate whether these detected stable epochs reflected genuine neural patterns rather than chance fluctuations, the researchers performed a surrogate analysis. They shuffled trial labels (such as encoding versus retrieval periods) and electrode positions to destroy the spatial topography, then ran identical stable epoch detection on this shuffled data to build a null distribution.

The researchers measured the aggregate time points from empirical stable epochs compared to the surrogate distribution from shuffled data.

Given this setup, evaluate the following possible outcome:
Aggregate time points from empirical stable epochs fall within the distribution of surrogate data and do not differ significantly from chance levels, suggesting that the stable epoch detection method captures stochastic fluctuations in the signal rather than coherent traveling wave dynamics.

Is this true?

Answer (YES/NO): NO